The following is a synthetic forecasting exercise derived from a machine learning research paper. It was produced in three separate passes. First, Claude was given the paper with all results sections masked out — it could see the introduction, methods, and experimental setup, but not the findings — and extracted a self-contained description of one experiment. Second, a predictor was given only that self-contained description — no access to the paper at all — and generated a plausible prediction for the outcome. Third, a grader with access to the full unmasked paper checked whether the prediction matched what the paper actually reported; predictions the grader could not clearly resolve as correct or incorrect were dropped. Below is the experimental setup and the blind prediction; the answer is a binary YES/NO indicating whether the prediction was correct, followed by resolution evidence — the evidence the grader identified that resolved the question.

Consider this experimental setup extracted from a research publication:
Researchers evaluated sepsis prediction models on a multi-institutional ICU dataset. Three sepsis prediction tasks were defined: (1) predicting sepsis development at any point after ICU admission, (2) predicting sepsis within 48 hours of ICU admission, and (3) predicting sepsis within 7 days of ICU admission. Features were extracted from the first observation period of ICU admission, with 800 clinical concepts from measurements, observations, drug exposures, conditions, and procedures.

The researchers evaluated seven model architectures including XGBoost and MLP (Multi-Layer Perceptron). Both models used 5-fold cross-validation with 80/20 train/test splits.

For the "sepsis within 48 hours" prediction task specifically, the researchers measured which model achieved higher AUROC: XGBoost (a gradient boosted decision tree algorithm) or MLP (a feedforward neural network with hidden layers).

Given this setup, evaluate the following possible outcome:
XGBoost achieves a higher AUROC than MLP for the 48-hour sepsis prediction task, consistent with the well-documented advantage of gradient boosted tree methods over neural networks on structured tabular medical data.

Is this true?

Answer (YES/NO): NO